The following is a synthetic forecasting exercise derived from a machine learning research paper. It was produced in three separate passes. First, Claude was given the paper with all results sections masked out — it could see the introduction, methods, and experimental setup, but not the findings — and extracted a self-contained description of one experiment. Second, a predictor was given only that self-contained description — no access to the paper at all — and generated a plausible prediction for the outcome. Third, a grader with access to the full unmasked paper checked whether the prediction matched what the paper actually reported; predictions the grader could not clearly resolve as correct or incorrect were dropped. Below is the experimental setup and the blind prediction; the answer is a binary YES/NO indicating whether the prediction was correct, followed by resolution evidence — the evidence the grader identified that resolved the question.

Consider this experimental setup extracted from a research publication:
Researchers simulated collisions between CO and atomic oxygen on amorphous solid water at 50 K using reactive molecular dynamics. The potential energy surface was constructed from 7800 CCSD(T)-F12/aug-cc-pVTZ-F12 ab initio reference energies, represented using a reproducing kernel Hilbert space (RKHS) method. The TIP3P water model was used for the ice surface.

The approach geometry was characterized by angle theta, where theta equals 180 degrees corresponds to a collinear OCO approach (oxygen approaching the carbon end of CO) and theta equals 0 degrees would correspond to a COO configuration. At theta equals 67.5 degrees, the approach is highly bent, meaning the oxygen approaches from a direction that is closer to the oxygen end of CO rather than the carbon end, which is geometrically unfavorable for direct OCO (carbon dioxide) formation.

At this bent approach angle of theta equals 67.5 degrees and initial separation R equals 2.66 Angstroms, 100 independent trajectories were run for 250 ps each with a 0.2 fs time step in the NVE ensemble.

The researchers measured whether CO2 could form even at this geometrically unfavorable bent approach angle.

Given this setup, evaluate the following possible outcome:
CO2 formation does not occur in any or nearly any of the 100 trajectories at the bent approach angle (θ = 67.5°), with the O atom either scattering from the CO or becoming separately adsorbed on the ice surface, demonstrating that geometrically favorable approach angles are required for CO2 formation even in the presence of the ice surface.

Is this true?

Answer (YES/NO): NO